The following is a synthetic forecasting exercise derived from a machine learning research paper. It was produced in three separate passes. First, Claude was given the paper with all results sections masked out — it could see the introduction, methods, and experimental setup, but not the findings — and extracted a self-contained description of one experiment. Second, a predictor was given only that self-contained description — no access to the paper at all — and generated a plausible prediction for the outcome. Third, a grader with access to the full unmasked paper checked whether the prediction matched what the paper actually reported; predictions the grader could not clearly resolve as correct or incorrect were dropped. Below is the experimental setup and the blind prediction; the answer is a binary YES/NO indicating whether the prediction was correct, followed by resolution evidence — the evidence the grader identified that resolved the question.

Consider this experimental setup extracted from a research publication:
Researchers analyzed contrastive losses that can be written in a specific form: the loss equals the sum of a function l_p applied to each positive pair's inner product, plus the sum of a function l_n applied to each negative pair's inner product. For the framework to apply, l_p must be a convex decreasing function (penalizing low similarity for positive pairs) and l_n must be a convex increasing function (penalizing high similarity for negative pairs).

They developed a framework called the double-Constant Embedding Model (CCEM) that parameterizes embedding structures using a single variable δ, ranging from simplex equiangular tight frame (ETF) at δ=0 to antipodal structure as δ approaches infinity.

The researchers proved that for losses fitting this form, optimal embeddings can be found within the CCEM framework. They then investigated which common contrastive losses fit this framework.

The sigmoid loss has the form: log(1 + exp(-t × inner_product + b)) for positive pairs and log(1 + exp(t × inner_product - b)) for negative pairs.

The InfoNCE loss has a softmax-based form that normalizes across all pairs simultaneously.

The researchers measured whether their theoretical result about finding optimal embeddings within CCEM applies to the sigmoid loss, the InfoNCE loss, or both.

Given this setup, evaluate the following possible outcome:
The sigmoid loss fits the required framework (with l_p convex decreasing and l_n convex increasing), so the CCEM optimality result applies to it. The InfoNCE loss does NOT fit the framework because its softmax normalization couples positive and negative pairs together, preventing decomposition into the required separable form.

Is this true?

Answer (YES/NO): YES